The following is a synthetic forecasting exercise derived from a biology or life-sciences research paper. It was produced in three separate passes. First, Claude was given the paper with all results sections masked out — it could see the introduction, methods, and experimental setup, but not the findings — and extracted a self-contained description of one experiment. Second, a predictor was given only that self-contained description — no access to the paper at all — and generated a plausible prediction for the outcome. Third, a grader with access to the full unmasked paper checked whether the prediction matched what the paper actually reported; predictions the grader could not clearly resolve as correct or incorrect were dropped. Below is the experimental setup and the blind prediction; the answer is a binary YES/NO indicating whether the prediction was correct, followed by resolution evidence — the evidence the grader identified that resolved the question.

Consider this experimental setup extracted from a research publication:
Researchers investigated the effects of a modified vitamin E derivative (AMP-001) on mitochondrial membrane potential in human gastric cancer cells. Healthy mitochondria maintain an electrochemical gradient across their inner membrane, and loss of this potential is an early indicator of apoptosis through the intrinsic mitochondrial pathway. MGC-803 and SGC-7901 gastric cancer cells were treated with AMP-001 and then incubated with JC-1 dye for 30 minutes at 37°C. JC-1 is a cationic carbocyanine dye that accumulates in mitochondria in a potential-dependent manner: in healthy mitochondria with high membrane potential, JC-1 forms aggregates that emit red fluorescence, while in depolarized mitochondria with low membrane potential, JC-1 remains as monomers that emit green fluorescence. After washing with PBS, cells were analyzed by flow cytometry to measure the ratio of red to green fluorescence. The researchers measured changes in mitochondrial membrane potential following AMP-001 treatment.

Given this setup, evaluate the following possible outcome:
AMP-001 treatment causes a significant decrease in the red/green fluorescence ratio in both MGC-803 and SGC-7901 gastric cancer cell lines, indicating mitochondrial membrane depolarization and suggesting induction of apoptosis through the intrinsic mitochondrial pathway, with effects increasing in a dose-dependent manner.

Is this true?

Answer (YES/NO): NO